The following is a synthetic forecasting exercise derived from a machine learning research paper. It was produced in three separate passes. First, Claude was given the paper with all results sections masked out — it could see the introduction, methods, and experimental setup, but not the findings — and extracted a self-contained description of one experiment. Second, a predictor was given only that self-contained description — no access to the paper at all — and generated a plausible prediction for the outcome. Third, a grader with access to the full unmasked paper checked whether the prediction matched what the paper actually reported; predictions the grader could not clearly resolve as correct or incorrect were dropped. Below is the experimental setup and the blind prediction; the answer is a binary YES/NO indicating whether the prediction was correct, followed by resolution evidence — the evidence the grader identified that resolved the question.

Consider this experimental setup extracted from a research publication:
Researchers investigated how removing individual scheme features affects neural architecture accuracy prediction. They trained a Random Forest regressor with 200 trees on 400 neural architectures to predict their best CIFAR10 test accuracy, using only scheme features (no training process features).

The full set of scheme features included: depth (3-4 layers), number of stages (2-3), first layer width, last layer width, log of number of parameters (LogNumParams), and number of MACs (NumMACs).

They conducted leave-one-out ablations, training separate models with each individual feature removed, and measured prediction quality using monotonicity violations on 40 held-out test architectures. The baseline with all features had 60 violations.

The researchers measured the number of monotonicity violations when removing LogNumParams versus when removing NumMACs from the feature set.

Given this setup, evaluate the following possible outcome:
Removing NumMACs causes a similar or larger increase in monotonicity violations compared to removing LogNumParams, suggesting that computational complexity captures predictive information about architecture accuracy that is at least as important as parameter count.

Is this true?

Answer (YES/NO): NO